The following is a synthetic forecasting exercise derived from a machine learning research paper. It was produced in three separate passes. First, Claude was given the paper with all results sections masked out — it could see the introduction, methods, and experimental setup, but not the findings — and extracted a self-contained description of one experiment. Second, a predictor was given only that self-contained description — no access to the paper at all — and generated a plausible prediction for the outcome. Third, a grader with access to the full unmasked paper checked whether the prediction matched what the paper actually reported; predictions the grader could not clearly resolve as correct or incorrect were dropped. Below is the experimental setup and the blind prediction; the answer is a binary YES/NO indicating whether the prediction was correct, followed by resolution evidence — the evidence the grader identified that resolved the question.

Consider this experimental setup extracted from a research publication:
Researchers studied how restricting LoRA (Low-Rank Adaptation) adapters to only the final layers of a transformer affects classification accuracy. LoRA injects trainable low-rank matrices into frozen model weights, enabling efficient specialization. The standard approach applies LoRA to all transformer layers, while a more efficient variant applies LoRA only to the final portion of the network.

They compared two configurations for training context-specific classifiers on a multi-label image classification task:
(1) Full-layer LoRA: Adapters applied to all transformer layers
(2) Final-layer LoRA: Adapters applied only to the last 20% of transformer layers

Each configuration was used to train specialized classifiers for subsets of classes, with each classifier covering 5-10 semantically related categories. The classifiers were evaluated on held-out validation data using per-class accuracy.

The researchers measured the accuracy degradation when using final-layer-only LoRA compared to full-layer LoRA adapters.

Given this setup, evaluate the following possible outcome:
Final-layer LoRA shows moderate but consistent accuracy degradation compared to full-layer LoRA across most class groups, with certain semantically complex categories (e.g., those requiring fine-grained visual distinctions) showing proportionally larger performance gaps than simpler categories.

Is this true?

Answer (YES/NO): NO